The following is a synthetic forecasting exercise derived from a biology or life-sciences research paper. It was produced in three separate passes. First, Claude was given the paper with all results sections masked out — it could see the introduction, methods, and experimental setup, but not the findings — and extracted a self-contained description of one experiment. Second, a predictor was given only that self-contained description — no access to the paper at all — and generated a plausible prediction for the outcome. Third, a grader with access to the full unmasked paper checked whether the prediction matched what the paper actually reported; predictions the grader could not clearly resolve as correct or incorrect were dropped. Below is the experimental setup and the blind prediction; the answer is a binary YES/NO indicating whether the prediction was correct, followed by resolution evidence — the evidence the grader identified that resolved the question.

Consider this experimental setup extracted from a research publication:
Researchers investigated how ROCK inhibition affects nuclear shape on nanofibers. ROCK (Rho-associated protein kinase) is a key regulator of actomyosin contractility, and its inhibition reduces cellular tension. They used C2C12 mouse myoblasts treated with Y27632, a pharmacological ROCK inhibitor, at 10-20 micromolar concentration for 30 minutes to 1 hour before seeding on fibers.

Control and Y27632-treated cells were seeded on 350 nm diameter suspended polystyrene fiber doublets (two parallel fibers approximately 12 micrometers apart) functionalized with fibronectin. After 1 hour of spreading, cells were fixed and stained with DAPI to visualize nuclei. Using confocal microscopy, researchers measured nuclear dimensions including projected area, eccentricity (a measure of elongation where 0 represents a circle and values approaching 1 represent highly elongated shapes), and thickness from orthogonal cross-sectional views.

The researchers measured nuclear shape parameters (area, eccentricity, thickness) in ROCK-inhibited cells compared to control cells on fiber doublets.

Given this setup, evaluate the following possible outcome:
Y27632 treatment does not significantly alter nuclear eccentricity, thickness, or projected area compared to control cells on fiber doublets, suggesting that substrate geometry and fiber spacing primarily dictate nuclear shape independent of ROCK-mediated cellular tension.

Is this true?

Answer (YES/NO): NO